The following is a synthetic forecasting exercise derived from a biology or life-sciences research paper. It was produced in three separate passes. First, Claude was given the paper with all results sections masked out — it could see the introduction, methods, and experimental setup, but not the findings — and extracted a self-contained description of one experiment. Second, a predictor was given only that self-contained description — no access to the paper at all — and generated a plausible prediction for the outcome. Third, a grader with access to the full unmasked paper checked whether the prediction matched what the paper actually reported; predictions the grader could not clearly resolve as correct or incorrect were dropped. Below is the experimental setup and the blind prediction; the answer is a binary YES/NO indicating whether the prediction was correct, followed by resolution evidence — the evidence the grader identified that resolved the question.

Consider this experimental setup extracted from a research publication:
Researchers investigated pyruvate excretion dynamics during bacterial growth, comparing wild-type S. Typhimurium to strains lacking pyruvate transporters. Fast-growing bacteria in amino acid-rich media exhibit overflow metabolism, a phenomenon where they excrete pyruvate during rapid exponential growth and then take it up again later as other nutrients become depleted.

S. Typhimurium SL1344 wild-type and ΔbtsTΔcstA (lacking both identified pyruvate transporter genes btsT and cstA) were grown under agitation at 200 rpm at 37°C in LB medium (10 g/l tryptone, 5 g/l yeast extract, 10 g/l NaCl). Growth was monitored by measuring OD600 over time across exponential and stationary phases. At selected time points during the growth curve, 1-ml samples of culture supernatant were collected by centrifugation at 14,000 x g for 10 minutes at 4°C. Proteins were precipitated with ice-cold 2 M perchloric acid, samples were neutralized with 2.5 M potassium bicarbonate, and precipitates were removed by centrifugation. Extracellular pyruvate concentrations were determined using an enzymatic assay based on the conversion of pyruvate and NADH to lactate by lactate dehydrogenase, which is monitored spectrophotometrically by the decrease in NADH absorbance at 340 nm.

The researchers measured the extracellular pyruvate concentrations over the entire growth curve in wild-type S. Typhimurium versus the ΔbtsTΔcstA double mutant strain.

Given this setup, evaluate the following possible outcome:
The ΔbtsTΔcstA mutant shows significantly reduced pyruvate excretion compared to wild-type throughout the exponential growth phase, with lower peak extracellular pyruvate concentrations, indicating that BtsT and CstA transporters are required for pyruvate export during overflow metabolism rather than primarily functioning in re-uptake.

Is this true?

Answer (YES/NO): NO